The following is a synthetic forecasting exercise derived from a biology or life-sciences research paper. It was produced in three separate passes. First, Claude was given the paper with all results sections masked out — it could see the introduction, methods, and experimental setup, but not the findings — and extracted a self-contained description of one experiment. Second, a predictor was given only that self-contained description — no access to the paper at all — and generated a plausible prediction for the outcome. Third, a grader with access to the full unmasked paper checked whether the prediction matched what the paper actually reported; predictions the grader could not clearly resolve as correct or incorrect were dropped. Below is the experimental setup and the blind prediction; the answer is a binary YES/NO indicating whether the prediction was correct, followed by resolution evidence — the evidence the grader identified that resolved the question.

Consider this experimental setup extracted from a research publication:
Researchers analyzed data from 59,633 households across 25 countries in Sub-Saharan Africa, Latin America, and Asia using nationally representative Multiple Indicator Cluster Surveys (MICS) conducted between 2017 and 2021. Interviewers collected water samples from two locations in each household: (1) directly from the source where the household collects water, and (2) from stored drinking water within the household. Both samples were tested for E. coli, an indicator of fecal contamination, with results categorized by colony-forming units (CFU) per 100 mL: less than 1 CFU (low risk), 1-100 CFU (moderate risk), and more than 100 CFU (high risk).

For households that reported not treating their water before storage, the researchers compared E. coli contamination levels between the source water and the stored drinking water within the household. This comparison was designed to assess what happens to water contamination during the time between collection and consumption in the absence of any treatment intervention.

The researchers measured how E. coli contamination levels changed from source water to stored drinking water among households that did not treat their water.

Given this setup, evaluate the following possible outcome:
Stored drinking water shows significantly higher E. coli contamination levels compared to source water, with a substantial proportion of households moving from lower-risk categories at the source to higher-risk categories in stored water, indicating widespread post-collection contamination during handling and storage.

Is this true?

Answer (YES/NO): YES